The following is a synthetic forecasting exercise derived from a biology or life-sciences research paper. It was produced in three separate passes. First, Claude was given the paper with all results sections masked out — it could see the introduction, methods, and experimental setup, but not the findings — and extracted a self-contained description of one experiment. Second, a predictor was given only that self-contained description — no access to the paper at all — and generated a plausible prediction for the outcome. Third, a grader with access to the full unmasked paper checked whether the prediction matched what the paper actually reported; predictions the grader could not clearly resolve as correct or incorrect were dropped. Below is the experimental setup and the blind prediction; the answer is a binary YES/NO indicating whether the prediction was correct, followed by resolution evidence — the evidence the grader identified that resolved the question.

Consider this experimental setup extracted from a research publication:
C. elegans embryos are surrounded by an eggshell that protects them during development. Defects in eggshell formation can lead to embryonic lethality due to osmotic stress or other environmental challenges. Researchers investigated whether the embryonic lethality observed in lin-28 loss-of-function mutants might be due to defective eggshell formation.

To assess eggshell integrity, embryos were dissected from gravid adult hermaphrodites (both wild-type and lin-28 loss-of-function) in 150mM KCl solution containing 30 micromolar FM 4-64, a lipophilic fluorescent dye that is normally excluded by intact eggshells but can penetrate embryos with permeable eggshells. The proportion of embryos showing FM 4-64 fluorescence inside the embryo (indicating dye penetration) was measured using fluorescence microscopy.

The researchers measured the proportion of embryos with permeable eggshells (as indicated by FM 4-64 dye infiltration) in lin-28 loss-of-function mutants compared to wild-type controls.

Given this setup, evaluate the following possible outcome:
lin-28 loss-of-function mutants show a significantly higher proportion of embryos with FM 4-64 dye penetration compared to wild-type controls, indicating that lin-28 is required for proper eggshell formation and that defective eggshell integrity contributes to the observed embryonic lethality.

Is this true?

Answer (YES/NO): NO